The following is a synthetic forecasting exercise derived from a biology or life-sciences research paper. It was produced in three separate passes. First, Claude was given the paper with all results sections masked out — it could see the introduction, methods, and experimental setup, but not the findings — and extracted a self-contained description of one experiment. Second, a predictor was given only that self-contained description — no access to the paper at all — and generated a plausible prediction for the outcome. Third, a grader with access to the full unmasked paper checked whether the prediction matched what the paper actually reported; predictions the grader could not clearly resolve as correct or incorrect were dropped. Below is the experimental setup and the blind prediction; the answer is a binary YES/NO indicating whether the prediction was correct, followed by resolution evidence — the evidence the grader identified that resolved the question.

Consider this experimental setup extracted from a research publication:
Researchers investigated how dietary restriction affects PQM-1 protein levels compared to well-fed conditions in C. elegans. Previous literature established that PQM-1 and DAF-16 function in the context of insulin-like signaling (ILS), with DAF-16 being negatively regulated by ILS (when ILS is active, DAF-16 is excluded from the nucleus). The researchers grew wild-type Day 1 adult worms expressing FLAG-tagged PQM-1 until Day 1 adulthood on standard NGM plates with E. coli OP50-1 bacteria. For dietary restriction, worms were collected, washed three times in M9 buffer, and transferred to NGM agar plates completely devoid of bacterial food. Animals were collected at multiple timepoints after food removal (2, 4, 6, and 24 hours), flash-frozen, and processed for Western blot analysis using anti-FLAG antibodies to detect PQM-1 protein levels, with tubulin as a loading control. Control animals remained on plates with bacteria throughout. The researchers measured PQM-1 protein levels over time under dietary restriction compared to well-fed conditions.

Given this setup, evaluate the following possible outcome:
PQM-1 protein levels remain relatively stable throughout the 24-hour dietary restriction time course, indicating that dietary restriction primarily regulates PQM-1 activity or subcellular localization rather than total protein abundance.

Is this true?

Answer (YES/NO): NO